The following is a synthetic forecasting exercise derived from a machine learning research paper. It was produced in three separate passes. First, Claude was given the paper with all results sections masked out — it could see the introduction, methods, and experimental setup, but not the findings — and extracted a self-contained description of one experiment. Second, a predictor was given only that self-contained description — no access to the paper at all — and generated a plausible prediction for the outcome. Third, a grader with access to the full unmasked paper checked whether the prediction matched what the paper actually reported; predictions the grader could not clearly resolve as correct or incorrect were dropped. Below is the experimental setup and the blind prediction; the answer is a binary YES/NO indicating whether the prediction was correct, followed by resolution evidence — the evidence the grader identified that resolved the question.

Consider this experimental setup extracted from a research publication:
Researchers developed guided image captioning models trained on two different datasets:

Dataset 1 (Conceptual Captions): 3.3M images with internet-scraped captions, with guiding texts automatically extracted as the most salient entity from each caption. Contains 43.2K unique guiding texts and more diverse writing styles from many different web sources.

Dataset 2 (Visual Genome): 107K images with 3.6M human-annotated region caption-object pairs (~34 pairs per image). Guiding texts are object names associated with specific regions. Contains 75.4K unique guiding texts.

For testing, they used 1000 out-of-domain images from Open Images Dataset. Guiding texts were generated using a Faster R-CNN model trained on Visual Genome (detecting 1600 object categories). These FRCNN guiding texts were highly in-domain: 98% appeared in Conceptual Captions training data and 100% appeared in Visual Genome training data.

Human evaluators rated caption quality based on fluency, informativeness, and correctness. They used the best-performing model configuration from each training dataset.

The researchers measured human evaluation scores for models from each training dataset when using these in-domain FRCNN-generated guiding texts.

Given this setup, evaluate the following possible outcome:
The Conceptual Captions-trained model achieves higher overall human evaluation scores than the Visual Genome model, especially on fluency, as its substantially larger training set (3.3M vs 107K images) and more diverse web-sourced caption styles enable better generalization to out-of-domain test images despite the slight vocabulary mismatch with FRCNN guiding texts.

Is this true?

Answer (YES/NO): NO